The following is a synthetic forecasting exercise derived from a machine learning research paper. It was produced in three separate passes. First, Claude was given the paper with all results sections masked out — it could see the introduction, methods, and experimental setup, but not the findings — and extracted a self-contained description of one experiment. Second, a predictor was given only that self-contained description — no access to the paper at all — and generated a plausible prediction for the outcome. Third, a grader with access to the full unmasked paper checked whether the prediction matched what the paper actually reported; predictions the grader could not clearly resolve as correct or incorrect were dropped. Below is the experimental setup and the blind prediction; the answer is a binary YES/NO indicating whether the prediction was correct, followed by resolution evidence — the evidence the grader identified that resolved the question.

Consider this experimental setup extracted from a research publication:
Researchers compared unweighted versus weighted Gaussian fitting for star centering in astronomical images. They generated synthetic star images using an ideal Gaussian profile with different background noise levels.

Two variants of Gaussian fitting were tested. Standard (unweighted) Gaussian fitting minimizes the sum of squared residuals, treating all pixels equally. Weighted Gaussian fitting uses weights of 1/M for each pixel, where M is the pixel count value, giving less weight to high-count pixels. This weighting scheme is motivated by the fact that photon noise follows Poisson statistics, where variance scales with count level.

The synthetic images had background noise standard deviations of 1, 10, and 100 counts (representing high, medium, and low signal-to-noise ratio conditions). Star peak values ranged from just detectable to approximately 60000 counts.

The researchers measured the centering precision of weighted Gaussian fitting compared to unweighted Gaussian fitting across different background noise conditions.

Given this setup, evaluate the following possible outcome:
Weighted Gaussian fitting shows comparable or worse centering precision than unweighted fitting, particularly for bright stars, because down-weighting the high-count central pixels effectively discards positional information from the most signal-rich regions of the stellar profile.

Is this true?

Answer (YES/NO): NO